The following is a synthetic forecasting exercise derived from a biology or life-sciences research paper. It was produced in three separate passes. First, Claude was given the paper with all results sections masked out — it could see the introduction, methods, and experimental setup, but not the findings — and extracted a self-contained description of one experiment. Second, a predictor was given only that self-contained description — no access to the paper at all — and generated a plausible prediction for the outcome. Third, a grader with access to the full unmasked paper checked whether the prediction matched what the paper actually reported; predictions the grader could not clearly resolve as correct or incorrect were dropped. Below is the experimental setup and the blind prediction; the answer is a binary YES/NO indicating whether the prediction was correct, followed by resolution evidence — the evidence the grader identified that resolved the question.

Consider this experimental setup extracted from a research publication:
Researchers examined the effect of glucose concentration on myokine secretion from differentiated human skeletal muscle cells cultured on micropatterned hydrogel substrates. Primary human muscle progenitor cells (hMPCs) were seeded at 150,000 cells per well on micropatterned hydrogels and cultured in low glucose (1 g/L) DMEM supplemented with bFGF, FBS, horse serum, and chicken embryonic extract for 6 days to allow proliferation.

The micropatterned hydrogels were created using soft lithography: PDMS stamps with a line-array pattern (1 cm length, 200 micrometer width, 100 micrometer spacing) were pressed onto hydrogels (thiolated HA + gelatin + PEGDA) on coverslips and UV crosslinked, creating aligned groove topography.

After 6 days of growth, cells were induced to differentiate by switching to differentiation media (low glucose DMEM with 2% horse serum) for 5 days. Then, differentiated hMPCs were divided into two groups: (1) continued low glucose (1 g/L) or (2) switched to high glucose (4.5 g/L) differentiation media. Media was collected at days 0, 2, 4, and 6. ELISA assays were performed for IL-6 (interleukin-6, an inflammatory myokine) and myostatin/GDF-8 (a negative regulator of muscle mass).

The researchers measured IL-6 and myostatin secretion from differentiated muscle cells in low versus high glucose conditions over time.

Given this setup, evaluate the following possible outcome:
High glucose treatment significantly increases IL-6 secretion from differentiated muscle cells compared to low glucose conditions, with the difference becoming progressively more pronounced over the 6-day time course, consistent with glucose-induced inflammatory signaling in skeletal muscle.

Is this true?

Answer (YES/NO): NO